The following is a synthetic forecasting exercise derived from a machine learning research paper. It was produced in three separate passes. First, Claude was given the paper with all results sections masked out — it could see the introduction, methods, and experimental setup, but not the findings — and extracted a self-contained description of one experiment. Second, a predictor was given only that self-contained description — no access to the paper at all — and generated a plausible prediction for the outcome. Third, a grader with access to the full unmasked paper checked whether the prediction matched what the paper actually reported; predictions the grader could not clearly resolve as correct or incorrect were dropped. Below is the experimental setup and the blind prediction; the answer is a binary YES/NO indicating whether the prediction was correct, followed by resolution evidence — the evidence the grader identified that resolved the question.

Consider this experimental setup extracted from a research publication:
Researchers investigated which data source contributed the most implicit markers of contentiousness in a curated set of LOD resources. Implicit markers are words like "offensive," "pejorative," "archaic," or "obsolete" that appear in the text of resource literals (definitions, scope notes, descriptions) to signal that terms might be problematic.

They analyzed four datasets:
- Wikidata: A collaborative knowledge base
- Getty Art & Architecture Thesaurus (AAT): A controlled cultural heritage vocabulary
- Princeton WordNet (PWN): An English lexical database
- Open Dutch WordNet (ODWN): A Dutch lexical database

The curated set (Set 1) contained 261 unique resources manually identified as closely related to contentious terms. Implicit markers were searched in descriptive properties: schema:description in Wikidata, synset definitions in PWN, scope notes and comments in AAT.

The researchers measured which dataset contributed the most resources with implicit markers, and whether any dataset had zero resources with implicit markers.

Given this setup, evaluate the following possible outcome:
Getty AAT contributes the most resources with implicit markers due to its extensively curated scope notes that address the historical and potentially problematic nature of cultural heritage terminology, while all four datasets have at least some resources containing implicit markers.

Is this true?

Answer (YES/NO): NO